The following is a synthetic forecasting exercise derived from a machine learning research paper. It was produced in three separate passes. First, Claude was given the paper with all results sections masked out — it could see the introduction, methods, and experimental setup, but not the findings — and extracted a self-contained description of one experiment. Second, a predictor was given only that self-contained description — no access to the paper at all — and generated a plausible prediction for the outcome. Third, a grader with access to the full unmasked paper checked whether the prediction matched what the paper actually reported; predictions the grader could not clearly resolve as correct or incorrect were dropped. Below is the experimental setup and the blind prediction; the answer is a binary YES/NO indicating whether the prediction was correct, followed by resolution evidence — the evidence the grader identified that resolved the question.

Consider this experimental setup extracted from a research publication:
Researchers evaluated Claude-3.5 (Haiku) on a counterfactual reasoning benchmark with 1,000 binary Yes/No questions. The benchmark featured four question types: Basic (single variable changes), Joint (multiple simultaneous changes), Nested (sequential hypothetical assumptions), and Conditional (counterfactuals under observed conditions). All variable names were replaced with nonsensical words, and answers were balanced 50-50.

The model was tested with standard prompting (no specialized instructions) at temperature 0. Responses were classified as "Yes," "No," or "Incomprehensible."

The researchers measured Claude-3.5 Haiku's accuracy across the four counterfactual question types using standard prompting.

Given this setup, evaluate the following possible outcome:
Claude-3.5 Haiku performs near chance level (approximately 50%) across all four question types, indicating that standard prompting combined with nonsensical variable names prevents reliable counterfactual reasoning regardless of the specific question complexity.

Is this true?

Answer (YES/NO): NO